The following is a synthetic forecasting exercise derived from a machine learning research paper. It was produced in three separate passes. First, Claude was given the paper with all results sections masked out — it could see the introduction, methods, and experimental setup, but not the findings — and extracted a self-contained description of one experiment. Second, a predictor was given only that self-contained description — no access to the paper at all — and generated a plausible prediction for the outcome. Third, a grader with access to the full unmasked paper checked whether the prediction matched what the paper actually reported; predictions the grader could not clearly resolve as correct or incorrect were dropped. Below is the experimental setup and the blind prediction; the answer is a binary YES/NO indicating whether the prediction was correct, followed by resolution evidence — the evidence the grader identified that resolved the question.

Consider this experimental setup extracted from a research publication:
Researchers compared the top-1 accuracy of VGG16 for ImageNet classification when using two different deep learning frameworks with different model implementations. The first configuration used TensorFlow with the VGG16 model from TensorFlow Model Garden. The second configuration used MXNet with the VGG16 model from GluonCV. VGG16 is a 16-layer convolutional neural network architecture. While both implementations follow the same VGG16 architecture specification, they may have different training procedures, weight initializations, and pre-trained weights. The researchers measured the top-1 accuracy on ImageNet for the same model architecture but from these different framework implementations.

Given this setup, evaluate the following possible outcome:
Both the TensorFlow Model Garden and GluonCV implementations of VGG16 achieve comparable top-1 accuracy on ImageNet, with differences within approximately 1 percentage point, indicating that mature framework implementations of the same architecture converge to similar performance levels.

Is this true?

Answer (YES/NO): NO